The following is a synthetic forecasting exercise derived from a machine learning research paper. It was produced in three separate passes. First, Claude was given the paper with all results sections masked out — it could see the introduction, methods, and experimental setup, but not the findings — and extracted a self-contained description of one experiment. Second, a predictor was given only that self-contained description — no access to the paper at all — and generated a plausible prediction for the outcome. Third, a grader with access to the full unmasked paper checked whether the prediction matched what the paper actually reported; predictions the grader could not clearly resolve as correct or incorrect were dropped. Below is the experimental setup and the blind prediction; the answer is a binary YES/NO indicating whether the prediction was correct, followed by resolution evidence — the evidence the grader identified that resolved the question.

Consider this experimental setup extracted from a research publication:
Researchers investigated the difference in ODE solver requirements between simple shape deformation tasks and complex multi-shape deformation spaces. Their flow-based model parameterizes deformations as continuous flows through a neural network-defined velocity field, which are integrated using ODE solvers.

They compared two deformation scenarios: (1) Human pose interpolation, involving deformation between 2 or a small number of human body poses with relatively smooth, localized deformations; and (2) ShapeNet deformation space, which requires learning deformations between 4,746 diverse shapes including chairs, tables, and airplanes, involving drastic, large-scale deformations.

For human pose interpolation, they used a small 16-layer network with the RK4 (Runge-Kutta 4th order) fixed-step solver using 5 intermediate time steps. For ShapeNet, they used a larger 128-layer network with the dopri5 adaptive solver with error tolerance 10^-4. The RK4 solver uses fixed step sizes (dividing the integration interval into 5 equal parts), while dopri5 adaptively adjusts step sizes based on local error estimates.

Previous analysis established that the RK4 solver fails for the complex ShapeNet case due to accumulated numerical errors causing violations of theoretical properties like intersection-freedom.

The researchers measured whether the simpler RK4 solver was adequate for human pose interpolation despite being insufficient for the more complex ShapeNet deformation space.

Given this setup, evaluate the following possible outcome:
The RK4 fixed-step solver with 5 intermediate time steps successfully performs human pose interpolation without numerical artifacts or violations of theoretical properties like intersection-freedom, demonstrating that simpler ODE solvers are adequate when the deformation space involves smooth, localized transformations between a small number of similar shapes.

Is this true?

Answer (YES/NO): YES